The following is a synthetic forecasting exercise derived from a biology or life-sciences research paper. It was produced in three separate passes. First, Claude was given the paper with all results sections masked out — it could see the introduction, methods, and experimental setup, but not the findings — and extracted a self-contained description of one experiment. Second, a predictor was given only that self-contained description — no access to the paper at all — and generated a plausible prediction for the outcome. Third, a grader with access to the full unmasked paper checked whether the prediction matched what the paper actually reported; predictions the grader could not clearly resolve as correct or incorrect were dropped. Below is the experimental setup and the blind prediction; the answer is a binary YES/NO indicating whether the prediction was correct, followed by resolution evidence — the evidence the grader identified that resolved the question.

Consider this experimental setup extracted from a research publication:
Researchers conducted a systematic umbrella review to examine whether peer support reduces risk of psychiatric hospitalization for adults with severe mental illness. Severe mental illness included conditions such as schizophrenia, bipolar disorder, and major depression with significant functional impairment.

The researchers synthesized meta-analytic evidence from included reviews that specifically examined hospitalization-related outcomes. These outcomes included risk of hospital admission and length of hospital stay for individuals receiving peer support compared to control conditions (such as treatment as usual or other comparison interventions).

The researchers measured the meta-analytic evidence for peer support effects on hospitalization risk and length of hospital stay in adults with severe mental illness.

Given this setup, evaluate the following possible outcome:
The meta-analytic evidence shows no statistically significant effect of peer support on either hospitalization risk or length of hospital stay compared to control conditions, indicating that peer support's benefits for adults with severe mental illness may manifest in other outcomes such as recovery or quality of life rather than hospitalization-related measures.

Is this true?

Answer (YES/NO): NO